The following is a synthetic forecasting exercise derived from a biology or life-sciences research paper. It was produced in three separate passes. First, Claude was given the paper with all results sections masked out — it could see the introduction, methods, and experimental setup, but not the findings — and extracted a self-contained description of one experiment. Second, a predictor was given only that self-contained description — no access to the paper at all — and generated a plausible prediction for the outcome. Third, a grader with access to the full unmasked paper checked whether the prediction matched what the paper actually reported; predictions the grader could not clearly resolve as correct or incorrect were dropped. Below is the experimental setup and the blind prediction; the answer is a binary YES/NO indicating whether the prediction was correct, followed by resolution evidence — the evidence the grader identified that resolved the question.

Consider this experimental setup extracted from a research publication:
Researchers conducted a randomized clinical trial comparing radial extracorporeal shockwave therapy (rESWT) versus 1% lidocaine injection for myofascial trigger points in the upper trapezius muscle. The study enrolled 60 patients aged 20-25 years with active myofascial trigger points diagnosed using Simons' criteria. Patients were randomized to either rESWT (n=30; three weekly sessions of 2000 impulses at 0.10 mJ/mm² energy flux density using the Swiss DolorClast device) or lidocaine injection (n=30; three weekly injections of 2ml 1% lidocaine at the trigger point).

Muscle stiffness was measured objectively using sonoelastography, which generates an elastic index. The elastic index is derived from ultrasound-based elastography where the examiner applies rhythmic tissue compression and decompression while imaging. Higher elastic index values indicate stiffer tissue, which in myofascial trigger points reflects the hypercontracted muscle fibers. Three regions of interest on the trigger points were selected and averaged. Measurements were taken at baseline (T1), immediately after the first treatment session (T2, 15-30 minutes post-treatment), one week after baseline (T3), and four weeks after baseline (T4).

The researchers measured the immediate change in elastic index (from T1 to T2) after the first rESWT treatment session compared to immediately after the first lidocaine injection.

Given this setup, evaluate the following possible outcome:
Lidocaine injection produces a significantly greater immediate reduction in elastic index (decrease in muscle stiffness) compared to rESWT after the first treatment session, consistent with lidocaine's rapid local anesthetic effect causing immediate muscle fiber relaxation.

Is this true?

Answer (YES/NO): YES